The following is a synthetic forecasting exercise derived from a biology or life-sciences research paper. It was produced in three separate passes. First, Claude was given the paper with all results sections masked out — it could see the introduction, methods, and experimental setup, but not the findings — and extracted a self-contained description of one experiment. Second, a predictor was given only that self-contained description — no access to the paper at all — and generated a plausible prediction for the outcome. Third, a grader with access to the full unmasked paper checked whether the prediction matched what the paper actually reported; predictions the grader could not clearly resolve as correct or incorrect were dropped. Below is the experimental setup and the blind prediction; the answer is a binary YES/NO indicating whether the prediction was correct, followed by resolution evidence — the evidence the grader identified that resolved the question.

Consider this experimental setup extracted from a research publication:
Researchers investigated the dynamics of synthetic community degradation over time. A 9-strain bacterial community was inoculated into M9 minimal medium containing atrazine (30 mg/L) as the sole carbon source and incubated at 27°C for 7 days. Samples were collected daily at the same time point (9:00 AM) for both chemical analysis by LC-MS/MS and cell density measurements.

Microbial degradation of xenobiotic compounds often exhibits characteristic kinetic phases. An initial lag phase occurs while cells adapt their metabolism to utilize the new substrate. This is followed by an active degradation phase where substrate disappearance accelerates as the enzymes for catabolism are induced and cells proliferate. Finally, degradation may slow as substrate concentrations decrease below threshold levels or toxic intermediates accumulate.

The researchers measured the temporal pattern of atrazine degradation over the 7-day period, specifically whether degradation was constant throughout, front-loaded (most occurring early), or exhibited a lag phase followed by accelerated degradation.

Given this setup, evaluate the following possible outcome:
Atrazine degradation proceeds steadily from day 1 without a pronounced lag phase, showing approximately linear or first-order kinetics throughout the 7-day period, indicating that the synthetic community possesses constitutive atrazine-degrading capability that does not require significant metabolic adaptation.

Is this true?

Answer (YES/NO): YES